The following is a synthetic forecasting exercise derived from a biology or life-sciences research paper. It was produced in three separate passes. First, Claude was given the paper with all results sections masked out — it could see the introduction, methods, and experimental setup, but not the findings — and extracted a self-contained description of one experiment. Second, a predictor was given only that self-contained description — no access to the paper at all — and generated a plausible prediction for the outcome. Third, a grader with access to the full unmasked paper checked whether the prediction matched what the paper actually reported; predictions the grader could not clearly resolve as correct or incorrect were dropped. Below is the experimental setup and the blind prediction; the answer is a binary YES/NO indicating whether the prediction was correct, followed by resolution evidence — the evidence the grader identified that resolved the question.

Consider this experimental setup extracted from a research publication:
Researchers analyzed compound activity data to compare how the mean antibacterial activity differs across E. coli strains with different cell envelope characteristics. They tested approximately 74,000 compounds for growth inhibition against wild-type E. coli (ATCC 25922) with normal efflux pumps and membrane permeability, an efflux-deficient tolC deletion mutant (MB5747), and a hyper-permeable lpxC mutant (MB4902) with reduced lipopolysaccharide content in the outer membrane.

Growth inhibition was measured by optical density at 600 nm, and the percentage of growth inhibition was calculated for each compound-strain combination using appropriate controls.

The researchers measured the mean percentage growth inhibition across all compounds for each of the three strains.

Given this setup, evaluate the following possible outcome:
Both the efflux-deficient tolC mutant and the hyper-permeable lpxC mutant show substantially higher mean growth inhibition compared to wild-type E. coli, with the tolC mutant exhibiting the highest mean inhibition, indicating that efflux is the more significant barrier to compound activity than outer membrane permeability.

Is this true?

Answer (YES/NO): NO